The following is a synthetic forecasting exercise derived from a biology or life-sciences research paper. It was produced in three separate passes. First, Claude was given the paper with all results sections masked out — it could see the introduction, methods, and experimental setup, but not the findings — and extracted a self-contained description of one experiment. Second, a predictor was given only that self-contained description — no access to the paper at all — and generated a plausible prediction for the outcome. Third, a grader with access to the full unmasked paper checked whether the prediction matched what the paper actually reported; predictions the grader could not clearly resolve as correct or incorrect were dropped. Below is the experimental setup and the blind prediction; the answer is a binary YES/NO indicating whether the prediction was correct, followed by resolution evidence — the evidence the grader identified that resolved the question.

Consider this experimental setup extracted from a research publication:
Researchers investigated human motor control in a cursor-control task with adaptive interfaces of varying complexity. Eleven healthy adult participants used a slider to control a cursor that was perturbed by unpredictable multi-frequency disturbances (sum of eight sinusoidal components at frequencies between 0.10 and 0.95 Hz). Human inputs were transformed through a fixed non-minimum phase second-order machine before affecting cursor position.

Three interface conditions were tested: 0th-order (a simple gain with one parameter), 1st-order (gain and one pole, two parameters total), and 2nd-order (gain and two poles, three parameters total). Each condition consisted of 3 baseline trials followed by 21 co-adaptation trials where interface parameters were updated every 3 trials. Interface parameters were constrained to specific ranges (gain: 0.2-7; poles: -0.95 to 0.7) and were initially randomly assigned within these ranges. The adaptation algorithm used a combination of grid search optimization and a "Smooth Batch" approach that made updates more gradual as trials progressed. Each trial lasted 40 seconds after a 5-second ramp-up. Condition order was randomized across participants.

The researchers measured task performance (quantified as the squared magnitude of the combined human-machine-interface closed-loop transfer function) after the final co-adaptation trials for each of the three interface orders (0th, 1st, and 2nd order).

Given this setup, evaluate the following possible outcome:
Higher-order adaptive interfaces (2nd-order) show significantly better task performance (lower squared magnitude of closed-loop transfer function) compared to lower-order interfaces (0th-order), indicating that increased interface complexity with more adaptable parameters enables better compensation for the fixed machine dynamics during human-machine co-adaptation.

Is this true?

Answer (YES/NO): NO